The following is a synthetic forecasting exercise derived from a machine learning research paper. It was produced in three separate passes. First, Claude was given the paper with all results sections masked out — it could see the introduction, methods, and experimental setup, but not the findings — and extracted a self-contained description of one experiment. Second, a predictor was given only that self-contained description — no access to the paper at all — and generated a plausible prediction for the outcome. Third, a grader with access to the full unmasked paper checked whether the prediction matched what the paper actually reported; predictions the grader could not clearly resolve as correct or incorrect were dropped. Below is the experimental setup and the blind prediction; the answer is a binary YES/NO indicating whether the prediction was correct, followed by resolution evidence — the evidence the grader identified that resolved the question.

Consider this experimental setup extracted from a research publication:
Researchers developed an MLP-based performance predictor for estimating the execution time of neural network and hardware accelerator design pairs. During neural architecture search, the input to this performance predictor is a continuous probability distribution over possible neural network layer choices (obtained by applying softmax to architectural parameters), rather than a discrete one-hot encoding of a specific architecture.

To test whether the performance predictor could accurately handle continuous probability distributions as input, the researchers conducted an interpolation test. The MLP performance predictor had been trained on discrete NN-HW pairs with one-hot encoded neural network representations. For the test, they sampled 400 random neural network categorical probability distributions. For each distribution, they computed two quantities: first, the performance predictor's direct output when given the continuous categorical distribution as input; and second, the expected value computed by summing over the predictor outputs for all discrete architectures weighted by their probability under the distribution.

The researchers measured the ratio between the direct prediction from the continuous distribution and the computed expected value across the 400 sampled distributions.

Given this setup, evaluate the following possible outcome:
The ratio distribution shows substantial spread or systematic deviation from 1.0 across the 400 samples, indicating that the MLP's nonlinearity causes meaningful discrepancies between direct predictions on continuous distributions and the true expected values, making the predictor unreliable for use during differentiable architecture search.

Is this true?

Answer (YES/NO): NO